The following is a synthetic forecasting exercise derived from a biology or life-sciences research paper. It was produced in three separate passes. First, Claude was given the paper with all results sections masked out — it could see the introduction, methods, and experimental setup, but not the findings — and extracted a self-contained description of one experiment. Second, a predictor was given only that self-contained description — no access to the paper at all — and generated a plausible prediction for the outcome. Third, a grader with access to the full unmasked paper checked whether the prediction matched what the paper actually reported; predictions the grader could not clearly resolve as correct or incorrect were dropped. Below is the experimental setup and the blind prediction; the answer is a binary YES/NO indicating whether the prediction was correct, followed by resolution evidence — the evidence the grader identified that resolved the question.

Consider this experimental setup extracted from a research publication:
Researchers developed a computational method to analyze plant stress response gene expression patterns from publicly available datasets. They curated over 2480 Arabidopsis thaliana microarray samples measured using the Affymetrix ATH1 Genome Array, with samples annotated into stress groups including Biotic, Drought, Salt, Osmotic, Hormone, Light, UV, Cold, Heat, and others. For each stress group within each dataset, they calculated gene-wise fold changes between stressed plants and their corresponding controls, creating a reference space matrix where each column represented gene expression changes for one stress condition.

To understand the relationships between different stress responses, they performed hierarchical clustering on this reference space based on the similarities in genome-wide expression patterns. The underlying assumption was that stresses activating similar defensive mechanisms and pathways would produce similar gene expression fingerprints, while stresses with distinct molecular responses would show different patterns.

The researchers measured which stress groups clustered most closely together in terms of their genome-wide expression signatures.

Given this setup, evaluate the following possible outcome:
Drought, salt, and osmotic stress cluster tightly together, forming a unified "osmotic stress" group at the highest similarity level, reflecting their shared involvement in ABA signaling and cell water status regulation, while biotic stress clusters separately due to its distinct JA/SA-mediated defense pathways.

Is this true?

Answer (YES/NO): NO